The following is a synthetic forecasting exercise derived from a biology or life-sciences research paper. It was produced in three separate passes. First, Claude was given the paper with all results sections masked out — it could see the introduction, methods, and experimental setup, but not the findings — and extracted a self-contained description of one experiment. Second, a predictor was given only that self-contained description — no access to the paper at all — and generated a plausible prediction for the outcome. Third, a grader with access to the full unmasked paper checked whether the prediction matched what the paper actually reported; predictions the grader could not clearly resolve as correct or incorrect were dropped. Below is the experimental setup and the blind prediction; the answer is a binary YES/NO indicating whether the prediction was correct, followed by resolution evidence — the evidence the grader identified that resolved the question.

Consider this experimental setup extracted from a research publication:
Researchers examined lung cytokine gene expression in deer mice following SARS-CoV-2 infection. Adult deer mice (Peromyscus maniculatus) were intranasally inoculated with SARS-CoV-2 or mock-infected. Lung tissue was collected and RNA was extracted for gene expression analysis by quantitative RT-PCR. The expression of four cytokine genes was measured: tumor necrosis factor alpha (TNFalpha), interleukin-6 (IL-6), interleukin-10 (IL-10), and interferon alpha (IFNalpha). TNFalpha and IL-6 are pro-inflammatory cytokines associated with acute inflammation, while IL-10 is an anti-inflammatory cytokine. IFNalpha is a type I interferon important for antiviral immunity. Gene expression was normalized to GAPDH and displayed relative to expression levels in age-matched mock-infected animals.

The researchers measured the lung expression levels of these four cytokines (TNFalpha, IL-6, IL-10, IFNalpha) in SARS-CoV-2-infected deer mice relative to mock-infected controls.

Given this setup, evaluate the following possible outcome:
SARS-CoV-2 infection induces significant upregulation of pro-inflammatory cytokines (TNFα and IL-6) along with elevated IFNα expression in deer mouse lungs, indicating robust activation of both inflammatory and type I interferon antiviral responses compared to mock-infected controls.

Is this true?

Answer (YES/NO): NO